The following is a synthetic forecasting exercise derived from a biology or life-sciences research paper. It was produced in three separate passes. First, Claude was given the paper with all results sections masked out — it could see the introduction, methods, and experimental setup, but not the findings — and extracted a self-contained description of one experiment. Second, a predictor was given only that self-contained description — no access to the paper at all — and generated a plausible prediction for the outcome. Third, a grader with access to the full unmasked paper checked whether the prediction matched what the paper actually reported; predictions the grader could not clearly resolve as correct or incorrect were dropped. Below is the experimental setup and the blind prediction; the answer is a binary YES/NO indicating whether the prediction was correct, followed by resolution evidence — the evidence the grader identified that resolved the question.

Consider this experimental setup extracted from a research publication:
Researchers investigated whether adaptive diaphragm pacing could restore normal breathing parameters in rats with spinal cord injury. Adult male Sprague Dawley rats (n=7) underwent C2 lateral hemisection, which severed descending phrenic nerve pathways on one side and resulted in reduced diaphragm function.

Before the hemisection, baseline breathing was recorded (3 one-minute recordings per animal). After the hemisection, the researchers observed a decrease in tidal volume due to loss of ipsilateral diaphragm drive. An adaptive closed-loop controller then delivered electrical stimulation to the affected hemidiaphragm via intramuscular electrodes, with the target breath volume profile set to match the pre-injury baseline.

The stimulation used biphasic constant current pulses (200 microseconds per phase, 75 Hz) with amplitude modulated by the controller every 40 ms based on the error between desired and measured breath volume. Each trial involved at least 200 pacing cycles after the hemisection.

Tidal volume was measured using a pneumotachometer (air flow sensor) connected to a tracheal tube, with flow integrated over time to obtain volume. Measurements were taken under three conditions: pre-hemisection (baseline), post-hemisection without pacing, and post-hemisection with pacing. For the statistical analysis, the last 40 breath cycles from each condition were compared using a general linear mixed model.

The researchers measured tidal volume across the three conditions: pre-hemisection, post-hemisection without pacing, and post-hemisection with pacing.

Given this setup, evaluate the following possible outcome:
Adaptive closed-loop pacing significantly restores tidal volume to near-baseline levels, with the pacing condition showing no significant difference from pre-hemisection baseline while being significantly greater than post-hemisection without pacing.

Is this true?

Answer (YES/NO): YES